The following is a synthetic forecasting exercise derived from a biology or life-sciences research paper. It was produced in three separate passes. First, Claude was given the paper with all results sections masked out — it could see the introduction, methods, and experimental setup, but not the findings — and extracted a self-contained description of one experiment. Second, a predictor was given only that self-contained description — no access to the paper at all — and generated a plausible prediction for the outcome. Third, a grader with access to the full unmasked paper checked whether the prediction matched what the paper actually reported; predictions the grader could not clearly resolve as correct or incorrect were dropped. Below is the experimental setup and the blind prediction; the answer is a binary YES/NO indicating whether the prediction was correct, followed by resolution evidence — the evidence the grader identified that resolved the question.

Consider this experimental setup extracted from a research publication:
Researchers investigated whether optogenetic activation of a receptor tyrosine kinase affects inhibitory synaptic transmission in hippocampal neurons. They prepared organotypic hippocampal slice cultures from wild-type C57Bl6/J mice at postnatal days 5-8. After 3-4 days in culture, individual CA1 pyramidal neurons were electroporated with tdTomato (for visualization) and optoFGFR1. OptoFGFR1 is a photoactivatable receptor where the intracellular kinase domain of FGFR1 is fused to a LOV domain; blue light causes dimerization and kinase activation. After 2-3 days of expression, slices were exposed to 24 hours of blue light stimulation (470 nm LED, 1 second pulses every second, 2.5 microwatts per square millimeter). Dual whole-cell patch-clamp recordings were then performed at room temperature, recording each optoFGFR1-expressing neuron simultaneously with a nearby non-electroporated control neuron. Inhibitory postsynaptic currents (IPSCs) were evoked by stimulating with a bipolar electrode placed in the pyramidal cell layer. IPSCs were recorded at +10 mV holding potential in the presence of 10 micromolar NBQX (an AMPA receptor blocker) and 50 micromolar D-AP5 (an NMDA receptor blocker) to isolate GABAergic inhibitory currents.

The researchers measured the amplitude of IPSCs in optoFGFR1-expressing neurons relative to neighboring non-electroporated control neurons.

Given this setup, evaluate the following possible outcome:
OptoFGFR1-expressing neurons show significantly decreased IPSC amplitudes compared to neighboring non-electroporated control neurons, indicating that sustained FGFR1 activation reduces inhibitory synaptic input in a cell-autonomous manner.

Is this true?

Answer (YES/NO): NO